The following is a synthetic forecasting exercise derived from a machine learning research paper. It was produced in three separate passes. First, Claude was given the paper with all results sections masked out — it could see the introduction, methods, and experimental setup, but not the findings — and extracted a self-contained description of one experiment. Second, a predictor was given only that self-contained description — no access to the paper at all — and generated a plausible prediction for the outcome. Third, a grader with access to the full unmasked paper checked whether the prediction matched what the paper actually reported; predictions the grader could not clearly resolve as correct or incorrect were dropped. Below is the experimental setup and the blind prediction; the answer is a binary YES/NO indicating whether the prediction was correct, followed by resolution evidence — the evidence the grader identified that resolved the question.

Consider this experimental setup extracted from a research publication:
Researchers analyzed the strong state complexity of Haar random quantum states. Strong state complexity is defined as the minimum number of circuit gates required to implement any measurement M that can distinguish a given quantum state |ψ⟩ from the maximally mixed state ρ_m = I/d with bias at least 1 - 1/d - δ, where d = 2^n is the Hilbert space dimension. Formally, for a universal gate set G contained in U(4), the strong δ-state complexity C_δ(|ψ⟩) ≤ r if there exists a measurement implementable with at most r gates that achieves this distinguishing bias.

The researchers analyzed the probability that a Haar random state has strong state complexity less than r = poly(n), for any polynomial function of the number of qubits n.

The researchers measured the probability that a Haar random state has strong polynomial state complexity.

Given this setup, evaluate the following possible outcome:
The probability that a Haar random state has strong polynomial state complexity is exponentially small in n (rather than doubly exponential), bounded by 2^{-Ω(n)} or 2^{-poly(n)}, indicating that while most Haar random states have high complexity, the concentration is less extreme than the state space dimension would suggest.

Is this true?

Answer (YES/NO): NO